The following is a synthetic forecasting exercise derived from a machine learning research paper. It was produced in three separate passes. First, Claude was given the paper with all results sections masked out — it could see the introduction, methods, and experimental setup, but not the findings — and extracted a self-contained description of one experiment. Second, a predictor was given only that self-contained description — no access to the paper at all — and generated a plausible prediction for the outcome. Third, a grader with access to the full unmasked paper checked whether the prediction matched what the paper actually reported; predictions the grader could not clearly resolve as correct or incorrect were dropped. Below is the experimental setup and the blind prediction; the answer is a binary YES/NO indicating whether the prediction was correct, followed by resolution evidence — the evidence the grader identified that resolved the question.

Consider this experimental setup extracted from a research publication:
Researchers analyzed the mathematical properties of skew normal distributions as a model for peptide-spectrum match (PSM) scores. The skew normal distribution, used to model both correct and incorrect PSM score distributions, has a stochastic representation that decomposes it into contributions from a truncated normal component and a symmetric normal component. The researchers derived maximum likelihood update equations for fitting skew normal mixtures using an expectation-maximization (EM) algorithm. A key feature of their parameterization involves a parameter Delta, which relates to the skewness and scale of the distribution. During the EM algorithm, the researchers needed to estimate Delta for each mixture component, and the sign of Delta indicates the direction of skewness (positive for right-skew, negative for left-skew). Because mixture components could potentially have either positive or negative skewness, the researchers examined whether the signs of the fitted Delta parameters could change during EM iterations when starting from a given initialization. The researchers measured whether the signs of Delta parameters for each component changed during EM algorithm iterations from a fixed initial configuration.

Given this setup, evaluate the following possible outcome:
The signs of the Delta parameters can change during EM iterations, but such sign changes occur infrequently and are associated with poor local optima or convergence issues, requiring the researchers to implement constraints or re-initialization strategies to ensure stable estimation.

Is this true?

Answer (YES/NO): NO